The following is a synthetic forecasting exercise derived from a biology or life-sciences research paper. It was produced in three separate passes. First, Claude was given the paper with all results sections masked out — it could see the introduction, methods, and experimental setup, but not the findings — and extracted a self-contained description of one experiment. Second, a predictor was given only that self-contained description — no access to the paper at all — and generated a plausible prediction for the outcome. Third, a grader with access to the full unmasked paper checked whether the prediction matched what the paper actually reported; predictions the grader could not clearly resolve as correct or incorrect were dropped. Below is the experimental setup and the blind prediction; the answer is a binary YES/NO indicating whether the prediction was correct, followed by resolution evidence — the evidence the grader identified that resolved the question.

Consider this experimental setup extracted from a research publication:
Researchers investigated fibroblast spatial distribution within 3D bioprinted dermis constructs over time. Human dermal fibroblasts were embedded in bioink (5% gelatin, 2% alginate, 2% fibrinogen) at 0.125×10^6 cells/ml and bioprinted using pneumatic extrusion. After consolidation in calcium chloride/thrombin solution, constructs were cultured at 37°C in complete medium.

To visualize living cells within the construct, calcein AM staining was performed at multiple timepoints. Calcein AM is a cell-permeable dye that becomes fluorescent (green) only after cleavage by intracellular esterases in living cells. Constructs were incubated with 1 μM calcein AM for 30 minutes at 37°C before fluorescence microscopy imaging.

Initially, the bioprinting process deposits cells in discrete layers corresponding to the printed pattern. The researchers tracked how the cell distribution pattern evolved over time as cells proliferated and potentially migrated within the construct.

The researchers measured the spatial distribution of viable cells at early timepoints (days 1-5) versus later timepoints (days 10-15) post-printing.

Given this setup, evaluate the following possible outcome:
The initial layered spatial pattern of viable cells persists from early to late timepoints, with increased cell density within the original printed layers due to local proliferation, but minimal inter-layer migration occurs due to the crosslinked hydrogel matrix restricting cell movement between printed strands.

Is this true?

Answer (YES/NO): NO